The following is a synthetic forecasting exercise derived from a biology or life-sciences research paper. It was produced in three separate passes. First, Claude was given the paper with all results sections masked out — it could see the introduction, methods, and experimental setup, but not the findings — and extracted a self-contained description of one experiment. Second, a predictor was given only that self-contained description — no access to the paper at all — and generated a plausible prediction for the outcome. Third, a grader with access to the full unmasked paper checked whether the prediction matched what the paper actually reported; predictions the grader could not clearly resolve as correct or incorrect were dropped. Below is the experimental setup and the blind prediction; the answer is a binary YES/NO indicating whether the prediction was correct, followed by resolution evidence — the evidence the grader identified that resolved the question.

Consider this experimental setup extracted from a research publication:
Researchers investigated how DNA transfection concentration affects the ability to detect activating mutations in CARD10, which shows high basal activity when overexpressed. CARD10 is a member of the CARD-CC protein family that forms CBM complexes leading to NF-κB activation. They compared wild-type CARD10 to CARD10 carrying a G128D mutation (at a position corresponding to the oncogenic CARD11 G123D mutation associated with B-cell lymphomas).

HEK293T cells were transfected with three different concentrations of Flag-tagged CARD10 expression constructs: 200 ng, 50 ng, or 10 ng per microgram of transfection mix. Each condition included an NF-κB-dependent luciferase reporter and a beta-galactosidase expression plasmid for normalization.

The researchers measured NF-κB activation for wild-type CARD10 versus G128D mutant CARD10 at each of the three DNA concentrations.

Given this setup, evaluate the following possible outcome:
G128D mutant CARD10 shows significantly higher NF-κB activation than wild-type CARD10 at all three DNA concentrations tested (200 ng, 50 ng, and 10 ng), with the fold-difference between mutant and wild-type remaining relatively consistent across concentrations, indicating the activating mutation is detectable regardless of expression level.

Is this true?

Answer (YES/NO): NO